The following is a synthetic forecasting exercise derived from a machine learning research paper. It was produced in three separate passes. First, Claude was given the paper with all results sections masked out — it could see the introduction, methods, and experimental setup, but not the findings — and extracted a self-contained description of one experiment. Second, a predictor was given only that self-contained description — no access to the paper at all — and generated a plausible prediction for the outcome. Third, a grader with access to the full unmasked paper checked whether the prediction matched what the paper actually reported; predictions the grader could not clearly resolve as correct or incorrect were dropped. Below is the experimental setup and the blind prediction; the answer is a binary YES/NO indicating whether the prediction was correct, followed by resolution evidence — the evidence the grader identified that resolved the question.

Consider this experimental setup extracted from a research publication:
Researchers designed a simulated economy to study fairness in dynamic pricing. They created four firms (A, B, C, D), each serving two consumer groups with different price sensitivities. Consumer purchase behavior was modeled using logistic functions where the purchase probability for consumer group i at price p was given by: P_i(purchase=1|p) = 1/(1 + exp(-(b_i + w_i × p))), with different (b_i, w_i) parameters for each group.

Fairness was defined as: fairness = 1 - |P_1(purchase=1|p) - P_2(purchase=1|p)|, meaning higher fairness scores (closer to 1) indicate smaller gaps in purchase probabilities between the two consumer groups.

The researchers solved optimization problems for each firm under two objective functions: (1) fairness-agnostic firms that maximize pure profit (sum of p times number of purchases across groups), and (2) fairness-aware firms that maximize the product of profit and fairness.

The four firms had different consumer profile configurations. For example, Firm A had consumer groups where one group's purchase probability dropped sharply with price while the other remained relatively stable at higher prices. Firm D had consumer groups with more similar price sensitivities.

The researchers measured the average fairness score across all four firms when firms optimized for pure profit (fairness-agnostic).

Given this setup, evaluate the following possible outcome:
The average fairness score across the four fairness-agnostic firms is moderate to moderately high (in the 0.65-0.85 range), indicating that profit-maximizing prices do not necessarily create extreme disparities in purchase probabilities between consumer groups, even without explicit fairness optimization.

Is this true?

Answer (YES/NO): NO